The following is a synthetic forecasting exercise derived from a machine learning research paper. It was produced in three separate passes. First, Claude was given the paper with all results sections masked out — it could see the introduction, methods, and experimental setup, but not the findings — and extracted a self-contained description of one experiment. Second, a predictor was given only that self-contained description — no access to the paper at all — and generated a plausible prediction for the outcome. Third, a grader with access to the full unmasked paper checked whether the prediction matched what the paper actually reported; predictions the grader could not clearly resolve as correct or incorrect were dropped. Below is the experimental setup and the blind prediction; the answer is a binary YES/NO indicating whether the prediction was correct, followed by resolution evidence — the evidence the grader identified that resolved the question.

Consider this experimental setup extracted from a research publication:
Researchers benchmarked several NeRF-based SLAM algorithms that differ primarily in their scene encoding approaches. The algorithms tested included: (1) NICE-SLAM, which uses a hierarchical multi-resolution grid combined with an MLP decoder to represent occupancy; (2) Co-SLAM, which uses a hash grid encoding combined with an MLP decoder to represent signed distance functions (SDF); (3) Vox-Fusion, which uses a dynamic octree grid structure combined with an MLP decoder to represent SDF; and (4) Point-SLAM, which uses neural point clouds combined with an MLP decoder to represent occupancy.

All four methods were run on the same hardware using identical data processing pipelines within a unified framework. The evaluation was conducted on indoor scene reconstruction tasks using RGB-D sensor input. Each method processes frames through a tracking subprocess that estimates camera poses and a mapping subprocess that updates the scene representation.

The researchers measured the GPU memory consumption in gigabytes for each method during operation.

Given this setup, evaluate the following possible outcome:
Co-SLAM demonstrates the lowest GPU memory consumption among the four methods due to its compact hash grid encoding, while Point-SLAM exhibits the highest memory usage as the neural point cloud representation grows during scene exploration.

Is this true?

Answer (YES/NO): NO